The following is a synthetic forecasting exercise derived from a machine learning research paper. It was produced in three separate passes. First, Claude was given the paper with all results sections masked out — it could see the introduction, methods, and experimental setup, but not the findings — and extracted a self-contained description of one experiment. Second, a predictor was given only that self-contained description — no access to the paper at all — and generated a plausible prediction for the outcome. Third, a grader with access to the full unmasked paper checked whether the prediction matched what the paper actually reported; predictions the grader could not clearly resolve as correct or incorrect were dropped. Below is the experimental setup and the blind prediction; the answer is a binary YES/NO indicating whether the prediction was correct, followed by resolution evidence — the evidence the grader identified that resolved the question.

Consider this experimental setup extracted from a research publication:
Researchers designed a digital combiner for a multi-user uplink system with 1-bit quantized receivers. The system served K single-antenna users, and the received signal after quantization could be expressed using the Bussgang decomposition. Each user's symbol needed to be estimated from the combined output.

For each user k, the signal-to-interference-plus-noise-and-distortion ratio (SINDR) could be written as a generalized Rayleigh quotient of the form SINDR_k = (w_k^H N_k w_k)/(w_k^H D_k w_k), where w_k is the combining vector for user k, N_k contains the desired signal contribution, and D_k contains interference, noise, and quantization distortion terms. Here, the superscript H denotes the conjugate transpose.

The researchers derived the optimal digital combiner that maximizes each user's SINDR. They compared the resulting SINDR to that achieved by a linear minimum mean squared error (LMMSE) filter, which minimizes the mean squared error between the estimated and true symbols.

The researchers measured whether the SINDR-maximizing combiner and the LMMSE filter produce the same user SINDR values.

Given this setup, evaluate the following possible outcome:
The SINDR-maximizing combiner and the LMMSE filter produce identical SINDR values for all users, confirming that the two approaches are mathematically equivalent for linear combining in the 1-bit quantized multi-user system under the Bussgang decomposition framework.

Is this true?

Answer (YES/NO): YES